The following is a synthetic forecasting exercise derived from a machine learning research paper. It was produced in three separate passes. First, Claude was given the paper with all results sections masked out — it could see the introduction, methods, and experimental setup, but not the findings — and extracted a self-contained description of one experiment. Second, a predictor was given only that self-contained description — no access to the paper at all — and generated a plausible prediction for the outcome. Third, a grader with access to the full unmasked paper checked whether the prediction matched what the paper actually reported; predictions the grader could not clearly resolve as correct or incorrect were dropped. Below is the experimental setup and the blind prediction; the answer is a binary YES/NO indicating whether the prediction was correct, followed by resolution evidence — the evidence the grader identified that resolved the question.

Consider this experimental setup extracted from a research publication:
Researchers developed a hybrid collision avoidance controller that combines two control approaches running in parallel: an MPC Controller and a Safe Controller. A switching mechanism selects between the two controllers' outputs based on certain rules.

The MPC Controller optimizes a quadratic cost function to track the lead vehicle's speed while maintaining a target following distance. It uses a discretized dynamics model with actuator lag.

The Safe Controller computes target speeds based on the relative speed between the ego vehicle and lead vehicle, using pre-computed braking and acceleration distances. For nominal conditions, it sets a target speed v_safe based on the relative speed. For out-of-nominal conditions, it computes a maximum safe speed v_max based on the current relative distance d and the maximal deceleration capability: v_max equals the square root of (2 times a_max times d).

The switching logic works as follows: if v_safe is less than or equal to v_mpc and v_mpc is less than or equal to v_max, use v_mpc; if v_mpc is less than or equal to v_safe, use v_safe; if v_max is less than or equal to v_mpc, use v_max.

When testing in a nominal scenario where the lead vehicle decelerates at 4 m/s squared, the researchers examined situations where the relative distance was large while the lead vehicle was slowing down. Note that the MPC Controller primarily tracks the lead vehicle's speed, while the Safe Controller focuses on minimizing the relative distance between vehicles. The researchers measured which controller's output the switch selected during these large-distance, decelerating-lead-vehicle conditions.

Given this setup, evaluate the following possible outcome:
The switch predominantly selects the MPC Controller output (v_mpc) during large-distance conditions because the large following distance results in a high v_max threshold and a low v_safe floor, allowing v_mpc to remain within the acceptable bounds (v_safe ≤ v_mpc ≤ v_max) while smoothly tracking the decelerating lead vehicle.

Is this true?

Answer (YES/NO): NO